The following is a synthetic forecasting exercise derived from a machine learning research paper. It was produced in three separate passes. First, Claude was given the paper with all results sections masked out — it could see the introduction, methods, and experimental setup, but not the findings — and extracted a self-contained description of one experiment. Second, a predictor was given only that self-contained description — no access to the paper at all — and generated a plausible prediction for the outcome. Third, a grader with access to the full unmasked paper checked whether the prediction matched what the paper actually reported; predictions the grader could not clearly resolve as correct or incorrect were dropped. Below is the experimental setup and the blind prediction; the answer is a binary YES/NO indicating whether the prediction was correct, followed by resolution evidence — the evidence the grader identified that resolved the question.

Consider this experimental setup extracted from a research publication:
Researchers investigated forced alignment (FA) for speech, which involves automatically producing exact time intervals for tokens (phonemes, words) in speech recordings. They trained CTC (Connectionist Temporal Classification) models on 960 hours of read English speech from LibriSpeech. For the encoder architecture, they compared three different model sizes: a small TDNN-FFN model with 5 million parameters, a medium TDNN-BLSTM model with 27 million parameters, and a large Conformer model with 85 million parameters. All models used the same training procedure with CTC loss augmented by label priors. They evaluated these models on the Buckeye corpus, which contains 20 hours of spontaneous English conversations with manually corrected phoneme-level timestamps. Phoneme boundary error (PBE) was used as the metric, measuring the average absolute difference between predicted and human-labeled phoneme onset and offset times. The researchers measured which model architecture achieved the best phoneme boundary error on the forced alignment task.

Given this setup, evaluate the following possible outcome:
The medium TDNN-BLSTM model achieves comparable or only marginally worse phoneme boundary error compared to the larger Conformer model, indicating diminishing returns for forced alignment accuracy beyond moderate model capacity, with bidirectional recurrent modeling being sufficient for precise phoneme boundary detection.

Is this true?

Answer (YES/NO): NO